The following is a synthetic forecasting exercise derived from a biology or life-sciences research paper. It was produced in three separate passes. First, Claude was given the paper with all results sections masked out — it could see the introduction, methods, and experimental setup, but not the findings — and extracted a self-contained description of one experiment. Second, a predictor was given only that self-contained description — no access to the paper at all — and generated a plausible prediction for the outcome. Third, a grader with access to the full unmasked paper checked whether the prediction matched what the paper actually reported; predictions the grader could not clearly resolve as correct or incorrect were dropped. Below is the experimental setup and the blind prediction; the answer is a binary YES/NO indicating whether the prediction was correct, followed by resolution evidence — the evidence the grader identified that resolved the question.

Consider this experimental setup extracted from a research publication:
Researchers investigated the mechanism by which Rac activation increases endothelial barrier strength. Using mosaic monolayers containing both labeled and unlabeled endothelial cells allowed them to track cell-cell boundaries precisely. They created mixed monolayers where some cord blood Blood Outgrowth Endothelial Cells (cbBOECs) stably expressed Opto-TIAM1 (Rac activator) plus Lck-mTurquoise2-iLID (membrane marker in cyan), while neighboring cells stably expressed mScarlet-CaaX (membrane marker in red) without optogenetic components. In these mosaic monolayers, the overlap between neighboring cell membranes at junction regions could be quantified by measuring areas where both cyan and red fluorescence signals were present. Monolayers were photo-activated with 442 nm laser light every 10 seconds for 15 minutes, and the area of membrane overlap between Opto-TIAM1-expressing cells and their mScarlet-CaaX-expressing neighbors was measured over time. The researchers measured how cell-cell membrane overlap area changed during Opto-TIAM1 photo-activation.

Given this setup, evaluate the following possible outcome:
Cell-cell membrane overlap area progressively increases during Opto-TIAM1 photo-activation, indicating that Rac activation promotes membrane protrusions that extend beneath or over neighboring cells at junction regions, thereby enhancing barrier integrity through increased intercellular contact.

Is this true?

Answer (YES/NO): YES